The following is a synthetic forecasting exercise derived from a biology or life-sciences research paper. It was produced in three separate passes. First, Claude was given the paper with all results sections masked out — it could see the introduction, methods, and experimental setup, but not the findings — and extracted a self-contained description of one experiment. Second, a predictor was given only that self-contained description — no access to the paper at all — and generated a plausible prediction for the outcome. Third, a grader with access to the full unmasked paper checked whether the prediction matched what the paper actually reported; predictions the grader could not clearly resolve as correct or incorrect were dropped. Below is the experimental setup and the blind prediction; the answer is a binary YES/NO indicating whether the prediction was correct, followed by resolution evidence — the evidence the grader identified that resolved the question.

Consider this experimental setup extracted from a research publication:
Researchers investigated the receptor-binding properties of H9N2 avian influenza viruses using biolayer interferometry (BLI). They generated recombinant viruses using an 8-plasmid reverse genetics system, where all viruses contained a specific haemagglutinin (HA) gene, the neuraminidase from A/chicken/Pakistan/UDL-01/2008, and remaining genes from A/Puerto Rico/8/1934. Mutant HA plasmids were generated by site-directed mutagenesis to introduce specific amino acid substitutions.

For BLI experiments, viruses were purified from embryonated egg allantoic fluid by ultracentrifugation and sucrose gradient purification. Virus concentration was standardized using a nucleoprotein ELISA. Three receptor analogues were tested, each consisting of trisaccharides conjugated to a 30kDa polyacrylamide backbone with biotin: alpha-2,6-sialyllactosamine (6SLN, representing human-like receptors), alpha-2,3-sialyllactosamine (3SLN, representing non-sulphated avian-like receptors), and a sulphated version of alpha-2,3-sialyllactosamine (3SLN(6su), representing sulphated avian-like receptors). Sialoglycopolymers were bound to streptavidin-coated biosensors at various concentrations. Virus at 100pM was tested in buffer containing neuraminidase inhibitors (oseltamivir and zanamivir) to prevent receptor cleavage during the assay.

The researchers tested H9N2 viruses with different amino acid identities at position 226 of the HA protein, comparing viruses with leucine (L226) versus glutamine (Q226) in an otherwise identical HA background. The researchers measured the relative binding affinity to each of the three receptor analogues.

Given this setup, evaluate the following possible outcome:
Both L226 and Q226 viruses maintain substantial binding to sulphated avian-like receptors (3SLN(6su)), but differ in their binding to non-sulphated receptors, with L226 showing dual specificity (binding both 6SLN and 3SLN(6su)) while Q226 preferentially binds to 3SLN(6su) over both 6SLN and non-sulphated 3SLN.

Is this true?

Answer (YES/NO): NO